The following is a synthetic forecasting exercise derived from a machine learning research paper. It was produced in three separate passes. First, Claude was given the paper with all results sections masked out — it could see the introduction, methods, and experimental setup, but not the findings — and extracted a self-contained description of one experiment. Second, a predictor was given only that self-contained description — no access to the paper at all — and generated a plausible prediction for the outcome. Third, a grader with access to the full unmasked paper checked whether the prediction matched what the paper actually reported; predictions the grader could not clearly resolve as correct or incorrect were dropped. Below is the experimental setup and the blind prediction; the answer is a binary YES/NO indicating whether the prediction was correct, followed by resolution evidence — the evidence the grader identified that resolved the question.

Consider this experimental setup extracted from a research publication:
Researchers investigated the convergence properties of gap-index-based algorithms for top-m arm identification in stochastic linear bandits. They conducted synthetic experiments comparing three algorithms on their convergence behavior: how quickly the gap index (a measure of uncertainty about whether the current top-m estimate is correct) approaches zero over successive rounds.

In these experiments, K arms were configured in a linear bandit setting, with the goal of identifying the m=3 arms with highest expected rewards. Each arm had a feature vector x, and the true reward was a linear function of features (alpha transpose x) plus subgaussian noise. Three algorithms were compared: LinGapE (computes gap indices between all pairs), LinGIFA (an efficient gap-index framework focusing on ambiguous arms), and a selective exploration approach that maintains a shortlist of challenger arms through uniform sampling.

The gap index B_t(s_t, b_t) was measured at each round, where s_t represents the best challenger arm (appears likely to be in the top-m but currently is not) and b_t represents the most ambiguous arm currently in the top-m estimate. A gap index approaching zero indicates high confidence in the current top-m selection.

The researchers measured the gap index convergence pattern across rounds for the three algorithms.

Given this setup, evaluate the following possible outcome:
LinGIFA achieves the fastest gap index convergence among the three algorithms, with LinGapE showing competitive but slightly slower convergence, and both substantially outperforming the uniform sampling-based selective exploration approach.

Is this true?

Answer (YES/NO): NO